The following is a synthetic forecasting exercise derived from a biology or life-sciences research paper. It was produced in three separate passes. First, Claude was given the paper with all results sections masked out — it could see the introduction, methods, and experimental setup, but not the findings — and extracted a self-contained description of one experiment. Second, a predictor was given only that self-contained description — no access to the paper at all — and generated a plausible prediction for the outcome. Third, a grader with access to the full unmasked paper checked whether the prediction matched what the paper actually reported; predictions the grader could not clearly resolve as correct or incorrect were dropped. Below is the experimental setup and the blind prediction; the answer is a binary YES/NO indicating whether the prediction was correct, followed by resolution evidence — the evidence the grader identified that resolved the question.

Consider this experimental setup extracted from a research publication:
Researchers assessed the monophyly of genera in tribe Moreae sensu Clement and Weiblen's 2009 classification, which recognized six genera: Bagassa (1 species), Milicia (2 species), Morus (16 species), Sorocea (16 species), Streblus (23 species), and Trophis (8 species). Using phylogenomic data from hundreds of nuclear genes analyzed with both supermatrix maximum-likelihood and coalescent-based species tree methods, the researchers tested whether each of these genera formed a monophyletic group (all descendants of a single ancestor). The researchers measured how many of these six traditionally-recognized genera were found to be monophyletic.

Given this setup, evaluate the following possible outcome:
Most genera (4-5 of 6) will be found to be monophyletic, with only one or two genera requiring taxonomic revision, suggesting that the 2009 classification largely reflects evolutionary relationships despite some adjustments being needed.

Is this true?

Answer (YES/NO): NO